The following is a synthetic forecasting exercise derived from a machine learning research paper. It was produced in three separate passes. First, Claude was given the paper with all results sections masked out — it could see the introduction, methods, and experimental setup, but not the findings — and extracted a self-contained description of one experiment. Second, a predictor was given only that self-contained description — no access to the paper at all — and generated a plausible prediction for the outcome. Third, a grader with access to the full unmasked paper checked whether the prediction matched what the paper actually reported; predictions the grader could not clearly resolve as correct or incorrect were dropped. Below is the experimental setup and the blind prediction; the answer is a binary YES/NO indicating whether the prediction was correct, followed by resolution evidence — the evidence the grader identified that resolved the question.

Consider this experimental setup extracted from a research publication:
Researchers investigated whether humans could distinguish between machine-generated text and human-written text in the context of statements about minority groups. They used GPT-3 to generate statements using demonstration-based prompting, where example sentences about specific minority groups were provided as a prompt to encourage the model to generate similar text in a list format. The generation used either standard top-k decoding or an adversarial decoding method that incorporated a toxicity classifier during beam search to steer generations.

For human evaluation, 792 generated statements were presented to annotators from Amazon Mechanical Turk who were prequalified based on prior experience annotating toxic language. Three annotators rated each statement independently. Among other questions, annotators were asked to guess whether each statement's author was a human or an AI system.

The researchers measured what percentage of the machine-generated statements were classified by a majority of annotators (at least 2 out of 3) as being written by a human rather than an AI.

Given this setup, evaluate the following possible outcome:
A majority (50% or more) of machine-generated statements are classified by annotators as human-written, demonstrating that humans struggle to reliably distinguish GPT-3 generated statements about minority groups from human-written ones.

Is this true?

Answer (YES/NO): YES